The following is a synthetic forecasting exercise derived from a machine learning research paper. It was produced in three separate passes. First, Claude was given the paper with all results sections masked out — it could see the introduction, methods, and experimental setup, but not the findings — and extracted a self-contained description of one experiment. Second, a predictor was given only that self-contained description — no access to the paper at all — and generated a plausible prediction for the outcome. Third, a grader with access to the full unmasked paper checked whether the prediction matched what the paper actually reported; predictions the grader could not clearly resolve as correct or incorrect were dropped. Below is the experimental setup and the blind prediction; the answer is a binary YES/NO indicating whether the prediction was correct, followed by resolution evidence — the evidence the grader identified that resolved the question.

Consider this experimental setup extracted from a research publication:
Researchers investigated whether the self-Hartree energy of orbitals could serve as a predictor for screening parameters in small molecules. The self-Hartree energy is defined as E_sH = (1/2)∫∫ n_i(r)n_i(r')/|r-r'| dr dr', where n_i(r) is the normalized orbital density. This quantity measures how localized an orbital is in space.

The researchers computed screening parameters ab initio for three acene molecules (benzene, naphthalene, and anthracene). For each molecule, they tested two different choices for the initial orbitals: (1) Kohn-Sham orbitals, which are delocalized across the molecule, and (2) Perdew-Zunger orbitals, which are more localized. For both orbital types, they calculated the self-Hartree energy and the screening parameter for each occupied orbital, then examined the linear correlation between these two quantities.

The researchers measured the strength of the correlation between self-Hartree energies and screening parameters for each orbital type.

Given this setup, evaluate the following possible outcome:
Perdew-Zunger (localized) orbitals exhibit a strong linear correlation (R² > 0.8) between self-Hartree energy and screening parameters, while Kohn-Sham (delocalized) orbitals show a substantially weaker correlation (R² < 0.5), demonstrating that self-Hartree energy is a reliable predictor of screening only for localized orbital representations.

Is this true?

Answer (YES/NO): NO